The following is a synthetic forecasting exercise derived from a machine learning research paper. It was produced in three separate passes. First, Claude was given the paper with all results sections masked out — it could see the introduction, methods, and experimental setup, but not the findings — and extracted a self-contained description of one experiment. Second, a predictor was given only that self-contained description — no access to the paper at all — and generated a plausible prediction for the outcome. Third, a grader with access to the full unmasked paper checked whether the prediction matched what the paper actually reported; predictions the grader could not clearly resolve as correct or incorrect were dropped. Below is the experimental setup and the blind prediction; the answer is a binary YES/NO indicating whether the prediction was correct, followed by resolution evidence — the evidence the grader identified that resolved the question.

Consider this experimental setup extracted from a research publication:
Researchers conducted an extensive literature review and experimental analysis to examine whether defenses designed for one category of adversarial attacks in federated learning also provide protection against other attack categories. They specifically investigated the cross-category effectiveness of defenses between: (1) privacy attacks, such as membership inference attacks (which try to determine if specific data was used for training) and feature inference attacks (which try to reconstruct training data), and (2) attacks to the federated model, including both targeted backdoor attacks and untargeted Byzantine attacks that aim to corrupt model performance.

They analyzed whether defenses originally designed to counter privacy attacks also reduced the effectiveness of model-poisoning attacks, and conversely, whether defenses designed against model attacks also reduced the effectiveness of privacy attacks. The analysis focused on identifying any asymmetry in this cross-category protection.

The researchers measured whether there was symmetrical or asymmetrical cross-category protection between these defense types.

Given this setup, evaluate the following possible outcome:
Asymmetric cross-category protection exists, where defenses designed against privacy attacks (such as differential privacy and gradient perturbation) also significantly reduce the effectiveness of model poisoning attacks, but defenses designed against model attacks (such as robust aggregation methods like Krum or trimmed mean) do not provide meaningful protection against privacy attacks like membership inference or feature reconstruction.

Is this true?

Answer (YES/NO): YES